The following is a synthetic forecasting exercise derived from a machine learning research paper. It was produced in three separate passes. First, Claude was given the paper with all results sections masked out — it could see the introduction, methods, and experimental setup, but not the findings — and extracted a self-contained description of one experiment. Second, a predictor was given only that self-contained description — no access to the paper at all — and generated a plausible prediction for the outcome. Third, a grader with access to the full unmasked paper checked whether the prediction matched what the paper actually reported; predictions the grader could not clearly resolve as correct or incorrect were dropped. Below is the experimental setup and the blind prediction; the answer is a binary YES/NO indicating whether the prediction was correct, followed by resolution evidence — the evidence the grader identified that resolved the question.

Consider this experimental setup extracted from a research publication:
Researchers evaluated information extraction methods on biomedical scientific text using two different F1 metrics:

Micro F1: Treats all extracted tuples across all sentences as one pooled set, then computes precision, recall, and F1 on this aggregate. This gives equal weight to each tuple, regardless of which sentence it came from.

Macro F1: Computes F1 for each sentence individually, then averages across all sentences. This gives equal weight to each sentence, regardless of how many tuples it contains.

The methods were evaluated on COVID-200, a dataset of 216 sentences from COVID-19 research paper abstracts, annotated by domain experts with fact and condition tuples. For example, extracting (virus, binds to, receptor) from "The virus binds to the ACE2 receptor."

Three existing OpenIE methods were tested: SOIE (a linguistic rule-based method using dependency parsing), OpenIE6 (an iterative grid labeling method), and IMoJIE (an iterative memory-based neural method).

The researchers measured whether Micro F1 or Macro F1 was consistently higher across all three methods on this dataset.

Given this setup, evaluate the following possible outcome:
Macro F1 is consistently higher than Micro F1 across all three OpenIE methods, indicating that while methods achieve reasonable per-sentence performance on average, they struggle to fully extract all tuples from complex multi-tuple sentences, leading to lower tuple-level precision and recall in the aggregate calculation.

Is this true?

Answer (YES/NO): YES